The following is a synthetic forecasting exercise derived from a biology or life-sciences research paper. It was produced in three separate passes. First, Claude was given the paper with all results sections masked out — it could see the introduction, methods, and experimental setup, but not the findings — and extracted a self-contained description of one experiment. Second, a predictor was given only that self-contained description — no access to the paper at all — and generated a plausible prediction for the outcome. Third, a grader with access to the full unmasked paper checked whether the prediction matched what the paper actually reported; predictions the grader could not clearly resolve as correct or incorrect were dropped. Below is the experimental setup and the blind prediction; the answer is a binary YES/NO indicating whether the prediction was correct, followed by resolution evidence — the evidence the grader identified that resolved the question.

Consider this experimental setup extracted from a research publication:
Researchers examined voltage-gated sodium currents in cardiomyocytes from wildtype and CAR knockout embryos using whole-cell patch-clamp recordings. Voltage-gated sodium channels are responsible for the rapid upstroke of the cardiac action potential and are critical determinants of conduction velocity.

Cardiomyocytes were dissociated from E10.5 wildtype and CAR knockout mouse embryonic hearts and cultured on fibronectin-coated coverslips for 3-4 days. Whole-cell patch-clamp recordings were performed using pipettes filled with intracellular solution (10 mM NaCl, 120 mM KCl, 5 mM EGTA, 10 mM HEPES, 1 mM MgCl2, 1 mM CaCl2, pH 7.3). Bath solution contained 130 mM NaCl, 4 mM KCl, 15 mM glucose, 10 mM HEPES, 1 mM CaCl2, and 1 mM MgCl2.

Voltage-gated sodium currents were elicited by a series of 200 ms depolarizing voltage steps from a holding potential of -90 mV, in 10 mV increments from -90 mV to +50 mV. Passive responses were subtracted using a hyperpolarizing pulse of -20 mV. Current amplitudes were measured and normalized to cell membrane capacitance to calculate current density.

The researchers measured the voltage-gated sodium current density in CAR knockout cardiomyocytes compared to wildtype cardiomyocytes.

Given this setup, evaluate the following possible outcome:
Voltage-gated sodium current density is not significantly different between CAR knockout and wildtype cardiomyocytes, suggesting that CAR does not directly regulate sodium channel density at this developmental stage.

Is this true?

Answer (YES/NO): YES